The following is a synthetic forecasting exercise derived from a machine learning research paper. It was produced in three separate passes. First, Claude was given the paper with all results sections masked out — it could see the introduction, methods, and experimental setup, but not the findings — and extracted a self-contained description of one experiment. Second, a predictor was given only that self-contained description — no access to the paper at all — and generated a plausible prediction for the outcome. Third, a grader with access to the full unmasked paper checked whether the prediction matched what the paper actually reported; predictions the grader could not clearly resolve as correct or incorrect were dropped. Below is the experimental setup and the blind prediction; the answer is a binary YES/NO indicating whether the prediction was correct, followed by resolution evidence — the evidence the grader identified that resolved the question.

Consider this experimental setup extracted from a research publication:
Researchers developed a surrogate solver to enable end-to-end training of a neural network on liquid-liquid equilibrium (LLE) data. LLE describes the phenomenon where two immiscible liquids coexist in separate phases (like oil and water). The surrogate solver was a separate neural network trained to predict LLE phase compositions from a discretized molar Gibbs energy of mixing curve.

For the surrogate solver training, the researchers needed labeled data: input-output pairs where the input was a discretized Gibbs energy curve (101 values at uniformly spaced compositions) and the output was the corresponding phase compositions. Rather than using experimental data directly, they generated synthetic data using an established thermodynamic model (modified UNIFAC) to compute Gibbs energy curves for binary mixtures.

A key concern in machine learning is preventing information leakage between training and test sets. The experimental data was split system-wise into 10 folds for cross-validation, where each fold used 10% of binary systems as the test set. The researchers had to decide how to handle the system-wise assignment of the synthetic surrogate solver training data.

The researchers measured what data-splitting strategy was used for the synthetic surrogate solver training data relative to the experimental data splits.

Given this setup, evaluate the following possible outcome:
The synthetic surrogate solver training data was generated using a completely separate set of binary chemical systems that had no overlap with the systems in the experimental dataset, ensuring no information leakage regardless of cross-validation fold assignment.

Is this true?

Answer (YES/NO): NO